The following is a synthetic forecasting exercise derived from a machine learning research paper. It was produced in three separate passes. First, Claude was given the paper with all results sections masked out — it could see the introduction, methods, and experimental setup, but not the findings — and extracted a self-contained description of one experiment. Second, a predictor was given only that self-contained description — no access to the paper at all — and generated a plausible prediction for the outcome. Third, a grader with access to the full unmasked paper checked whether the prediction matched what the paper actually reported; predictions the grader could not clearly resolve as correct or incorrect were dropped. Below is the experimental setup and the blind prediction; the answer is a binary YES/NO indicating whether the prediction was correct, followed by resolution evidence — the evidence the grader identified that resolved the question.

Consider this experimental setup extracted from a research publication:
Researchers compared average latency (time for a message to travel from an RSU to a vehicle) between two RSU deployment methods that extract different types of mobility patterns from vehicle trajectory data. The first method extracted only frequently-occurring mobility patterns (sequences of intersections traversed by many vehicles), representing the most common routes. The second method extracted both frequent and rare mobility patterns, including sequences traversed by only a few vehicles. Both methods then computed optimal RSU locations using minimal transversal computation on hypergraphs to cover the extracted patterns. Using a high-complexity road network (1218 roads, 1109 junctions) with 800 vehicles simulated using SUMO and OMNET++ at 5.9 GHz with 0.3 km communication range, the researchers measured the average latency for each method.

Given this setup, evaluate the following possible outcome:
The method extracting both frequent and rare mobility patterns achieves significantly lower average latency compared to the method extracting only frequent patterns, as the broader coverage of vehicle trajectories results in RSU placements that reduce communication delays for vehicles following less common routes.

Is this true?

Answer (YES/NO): YES